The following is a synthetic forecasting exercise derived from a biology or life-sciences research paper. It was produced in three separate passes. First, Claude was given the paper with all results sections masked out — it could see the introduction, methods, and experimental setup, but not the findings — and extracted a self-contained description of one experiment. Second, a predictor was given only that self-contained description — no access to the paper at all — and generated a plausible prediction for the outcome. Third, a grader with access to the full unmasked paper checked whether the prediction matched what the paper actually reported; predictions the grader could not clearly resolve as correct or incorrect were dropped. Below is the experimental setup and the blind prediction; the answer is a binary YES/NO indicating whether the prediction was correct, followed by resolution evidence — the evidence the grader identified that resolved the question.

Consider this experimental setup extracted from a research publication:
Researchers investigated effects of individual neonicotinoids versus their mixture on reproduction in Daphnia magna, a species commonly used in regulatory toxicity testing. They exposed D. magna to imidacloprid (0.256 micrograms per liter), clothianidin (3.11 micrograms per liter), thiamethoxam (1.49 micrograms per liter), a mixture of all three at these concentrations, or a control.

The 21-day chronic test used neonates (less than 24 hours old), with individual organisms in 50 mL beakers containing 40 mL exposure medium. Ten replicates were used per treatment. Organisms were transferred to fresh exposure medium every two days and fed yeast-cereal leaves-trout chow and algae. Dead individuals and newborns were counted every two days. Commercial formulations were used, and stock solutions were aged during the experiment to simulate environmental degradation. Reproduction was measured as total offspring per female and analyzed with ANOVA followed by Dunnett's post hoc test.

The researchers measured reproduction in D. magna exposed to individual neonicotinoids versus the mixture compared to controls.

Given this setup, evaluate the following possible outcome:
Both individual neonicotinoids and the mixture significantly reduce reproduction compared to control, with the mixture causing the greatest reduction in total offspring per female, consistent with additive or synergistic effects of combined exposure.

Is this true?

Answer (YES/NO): NO